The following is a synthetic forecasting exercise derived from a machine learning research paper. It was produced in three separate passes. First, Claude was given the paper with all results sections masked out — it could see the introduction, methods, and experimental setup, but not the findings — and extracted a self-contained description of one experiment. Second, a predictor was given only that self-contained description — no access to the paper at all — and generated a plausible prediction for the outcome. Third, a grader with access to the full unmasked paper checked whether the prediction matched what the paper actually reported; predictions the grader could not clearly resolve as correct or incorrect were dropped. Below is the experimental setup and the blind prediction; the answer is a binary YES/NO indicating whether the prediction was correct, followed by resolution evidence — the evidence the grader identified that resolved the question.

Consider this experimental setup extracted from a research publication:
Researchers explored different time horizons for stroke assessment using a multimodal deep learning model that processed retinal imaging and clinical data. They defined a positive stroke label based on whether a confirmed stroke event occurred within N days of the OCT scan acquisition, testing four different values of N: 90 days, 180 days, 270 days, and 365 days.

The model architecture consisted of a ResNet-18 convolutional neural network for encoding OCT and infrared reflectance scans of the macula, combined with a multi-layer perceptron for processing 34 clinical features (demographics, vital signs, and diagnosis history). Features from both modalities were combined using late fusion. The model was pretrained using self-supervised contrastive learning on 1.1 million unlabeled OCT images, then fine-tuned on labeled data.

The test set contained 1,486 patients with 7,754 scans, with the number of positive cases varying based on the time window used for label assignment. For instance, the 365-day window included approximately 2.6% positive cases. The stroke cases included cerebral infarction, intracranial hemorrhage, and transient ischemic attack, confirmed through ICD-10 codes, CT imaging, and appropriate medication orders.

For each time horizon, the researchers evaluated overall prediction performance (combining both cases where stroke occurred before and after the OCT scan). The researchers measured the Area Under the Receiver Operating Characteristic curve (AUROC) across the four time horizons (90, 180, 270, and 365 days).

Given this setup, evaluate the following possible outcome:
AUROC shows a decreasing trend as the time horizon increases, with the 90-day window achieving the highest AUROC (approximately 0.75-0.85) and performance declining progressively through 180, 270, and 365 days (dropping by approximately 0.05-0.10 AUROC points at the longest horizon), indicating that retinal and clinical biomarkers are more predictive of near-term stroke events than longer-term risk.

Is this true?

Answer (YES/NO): NO